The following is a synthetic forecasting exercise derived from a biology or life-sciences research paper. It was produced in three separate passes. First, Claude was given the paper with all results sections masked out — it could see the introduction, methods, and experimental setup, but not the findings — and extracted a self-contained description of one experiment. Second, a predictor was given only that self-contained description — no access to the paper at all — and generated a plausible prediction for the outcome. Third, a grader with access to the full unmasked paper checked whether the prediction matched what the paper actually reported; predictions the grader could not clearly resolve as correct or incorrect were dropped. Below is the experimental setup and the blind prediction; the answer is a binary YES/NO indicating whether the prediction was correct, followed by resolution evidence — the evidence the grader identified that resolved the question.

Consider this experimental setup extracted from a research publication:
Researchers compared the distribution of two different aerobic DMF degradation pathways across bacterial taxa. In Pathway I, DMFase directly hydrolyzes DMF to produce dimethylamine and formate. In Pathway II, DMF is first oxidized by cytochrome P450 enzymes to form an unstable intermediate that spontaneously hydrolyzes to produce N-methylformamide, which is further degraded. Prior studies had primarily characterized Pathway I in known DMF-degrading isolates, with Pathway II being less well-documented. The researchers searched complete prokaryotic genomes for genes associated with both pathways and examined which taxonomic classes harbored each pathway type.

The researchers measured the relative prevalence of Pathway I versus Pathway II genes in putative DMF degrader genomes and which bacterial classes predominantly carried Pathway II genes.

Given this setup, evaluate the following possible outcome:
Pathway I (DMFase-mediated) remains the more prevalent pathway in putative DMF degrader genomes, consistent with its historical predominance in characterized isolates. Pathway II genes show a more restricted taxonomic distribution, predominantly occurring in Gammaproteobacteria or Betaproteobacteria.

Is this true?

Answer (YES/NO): NO